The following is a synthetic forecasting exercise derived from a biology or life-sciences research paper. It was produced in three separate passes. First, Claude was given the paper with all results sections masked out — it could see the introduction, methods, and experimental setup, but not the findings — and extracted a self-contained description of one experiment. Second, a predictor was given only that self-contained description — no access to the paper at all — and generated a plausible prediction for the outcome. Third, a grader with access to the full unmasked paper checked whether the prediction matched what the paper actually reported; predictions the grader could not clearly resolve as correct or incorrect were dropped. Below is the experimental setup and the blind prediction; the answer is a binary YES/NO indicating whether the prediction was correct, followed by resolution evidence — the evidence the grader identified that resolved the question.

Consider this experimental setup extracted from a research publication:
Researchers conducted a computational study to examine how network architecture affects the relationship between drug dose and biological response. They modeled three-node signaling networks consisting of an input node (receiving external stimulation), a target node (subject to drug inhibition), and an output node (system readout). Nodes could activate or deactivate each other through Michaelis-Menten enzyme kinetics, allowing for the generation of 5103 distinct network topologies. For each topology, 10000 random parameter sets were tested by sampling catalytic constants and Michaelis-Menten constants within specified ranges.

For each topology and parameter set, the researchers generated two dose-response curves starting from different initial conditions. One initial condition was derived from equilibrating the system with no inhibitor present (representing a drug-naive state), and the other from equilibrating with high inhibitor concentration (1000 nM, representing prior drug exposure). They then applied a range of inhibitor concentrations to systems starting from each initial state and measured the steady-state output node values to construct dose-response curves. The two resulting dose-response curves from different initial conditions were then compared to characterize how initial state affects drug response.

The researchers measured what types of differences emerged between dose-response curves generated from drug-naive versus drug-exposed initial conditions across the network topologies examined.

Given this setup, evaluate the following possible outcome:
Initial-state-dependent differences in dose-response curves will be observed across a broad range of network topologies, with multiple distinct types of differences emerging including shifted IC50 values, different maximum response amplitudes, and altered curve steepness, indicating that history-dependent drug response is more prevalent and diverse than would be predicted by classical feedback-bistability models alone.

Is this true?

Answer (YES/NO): NO